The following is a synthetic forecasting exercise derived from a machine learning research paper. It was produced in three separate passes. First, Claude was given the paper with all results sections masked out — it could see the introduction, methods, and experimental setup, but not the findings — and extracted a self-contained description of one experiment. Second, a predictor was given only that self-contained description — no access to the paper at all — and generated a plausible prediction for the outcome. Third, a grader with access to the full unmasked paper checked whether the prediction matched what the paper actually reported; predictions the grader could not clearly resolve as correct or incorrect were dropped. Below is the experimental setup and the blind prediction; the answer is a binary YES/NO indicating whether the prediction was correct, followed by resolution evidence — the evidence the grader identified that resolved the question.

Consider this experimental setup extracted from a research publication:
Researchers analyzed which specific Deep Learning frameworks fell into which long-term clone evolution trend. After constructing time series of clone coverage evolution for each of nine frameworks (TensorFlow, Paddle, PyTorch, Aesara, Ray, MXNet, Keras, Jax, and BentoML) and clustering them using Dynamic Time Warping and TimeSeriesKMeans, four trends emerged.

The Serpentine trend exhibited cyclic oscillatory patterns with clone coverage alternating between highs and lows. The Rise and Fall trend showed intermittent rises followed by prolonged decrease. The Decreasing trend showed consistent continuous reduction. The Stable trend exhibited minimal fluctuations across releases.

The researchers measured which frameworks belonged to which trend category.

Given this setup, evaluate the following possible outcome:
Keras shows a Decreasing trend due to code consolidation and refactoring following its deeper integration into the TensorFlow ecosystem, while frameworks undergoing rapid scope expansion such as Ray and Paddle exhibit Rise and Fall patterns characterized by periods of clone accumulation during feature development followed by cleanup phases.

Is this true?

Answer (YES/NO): NO